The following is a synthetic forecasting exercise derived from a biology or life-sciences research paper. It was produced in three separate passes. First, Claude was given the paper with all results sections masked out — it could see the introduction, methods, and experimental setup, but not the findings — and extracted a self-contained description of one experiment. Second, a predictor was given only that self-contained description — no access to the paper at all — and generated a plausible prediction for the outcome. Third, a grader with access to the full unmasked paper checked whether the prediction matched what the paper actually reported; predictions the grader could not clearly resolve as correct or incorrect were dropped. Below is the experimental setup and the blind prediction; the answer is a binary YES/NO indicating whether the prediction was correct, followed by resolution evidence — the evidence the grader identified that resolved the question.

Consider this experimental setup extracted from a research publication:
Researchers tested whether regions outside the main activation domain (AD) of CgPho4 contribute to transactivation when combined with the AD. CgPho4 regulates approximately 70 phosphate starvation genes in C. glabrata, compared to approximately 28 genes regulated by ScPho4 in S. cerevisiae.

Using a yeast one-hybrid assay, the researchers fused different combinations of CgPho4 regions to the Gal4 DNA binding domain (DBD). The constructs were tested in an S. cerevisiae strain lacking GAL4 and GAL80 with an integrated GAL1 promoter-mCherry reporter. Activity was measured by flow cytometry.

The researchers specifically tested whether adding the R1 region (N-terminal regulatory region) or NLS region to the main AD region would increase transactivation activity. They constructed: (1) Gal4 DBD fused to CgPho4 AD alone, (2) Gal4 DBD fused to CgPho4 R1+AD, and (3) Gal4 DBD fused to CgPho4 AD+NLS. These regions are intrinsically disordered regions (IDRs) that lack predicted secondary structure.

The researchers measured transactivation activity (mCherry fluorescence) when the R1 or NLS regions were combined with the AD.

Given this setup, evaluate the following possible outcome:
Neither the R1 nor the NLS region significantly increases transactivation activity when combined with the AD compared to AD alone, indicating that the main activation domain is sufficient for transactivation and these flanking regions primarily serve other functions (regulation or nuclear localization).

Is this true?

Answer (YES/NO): NO